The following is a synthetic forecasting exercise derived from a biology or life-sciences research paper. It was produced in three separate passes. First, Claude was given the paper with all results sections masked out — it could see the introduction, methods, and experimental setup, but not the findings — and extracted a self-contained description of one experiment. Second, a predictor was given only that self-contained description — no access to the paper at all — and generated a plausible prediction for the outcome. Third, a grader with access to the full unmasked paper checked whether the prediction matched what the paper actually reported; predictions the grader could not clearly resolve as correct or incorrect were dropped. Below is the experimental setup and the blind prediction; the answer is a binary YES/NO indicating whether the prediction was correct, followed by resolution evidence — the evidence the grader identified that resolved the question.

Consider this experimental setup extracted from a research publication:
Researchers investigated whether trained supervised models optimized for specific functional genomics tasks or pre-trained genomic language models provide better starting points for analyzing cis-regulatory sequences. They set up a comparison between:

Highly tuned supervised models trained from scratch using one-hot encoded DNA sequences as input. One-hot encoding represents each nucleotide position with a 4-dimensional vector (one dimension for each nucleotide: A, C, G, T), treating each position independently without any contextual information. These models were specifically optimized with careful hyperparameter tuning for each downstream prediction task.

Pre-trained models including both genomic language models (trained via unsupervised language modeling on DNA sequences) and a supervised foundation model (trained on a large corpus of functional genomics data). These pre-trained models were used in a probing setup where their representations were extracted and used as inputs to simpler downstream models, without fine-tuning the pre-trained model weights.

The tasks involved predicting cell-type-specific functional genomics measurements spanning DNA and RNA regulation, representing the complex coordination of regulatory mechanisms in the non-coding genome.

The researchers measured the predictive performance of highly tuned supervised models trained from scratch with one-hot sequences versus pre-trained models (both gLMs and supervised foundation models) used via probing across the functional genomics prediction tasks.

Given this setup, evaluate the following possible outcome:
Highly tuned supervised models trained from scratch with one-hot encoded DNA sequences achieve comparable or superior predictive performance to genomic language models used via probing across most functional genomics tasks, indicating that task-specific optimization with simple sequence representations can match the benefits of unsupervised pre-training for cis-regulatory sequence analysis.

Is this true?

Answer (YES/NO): YES